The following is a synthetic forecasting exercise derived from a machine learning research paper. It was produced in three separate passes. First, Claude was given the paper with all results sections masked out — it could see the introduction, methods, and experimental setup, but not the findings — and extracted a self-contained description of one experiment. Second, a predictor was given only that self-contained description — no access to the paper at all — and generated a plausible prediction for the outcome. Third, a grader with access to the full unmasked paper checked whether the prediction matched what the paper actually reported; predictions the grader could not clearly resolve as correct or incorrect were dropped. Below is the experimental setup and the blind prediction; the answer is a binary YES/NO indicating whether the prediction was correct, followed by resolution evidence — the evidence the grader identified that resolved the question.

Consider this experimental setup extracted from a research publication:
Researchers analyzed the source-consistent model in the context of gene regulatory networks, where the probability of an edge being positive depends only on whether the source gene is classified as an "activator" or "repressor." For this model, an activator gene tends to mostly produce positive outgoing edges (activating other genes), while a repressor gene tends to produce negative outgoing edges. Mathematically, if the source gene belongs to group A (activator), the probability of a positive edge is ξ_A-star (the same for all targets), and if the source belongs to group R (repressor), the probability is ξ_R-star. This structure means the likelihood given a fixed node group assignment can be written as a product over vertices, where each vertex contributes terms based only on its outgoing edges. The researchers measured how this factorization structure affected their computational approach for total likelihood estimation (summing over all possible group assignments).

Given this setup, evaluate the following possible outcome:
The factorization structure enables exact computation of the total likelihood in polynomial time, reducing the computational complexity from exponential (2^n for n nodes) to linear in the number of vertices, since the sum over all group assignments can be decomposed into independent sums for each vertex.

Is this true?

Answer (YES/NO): NO